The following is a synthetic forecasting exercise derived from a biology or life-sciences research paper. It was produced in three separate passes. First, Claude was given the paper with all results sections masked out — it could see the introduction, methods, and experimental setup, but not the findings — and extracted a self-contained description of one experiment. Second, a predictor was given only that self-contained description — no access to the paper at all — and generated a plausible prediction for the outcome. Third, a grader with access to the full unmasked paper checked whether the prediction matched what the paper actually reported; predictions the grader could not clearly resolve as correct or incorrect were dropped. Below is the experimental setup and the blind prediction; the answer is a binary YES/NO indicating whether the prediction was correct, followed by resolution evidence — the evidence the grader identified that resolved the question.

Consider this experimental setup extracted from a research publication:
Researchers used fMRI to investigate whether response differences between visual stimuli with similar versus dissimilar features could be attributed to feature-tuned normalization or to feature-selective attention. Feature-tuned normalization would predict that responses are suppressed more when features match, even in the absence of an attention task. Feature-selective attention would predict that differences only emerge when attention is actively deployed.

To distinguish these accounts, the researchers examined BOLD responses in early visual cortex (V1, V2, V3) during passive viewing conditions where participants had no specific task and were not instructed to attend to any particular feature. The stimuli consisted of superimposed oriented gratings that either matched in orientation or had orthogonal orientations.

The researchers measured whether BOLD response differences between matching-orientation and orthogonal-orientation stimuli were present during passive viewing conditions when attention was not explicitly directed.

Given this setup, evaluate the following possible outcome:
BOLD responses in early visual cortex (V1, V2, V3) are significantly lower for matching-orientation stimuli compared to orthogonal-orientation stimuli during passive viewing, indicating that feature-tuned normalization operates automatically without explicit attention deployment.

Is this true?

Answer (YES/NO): YES